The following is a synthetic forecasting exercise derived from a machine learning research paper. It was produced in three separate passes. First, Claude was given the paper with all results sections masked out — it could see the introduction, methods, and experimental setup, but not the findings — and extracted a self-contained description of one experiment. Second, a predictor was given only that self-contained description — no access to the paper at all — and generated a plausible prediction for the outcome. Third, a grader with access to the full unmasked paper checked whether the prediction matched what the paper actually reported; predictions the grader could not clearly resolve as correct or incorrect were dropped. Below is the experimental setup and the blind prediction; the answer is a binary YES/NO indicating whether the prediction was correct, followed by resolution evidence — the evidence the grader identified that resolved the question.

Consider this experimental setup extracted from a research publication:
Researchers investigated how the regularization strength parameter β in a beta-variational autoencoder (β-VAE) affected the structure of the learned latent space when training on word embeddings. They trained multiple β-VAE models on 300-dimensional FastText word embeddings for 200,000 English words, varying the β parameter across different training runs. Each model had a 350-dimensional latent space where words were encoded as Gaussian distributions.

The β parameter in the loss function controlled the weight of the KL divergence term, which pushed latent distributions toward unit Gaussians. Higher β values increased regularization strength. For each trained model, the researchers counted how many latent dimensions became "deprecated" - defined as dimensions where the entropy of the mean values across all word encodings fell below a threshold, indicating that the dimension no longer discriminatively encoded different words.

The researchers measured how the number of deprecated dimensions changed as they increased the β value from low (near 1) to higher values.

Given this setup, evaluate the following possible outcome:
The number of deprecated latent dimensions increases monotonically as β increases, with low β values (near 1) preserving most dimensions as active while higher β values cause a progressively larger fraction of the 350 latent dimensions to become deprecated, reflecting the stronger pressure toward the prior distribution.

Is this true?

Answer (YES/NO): NO